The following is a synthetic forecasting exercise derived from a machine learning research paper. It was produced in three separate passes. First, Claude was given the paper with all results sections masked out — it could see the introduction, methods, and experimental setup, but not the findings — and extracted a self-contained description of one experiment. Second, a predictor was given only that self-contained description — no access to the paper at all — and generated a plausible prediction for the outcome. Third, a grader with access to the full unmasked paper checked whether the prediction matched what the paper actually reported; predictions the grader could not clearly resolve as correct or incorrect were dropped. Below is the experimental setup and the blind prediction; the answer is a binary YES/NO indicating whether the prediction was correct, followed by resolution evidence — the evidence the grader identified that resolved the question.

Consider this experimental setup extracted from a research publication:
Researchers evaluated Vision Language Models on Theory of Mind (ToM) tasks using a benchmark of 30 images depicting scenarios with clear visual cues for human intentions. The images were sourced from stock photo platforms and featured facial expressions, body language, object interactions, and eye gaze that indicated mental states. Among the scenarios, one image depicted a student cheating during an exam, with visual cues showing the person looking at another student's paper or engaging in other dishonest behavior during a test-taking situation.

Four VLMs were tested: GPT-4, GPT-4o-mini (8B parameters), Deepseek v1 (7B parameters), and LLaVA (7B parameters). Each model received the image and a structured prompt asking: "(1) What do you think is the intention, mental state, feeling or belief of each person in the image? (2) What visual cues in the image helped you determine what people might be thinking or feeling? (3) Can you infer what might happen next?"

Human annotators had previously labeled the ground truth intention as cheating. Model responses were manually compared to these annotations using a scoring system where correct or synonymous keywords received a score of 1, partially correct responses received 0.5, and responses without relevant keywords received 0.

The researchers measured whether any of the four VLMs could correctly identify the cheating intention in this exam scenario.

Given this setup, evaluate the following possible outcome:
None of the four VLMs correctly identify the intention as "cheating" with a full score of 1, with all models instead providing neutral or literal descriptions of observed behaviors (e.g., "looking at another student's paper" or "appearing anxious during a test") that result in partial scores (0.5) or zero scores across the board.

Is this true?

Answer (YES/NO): YES